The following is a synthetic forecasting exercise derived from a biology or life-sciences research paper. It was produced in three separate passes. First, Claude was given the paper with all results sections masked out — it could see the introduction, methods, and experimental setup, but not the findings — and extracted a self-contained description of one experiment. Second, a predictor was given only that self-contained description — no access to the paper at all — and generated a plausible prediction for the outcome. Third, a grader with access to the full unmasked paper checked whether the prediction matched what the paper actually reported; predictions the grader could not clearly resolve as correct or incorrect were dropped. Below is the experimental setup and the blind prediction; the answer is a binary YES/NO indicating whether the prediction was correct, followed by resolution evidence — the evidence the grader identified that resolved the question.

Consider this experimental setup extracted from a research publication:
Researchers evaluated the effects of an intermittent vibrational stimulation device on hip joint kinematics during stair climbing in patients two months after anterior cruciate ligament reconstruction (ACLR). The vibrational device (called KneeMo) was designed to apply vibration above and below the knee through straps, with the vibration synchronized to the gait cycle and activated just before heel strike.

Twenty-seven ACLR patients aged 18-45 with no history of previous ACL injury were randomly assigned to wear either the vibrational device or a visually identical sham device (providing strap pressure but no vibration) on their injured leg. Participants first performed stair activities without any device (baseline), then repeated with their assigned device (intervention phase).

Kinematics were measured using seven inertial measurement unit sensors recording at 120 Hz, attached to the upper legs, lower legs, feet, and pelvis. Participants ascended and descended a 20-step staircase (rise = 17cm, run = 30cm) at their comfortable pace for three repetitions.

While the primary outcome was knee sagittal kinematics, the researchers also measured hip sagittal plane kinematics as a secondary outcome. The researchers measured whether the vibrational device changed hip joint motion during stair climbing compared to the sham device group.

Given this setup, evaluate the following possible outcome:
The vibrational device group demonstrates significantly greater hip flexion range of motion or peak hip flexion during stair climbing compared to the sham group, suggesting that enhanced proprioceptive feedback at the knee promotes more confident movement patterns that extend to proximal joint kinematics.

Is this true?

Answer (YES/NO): NO